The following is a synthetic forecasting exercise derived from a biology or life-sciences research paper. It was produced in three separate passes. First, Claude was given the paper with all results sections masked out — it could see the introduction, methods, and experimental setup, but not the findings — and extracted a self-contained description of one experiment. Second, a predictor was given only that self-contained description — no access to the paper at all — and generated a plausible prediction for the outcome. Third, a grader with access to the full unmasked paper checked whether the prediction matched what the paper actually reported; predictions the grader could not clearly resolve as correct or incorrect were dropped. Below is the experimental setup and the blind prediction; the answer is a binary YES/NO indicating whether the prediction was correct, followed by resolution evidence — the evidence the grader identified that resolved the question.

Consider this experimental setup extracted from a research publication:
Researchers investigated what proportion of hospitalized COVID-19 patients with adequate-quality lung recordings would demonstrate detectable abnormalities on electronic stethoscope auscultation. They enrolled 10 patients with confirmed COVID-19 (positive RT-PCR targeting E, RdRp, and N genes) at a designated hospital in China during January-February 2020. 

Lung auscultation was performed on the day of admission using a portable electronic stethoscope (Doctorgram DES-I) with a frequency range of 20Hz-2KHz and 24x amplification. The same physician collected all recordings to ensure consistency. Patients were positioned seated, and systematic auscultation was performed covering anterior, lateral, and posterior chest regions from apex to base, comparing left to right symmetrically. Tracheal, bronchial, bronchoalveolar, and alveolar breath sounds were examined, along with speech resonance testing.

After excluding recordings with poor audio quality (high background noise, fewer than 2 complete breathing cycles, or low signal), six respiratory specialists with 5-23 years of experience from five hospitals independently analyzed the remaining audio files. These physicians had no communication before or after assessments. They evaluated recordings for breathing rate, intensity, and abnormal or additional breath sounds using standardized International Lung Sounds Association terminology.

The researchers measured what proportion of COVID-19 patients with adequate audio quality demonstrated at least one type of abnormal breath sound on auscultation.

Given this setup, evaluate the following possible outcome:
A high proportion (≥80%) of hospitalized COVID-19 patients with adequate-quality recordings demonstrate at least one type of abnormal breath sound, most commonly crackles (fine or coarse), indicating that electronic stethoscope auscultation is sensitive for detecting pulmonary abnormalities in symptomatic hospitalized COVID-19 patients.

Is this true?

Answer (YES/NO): NO